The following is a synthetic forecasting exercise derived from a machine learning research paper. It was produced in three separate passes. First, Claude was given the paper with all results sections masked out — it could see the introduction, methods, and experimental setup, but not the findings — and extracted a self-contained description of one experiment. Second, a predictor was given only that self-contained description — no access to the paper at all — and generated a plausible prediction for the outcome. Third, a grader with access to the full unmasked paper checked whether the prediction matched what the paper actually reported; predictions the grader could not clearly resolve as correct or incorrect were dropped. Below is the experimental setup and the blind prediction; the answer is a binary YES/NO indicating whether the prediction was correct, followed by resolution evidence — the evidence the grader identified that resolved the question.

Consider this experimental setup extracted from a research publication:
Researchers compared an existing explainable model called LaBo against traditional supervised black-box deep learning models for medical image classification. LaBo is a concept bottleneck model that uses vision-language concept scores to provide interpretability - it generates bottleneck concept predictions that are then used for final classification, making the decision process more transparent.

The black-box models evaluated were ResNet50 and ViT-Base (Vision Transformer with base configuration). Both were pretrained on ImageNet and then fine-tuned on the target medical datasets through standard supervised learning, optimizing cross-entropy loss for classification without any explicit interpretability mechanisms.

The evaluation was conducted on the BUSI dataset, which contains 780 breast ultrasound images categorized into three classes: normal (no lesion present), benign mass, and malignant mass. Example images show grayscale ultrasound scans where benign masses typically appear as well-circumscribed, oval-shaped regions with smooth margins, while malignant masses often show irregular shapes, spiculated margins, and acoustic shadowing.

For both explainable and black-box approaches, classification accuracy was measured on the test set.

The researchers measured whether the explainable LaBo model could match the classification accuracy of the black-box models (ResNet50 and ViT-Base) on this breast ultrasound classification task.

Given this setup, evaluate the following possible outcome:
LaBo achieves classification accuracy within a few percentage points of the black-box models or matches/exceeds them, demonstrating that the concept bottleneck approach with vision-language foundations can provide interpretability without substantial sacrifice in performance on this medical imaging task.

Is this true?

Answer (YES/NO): NO